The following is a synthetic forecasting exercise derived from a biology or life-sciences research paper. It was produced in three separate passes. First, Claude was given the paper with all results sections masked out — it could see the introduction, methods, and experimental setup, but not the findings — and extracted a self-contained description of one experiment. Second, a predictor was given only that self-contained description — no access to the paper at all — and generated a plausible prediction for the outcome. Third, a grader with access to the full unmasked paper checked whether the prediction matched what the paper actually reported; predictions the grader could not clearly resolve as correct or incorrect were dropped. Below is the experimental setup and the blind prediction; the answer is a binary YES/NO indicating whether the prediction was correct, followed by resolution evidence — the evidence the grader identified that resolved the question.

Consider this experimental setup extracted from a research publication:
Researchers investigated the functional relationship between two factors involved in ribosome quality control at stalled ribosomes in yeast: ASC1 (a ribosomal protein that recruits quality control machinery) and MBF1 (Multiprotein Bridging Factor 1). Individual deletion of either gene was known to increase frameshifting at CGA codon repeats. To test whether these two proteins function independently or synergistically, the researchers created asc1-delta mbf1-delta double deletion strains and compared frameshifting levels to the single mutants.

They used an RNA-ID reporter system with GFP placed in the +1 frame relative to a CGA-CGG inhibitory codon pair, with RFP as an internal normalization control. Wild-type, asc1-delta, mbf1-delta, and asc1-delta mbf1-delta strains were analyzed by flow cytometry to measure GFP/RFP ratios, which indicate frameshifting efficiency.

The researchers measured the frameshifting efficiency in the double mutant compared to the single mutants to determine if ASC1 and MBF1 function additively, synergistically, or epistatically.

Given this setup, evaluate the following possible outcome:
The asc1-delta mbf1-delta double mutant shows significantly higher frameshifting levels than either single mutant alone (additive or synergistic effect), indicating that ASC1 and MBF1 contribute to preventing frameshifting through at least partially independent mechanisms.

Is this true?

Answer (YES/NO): YES